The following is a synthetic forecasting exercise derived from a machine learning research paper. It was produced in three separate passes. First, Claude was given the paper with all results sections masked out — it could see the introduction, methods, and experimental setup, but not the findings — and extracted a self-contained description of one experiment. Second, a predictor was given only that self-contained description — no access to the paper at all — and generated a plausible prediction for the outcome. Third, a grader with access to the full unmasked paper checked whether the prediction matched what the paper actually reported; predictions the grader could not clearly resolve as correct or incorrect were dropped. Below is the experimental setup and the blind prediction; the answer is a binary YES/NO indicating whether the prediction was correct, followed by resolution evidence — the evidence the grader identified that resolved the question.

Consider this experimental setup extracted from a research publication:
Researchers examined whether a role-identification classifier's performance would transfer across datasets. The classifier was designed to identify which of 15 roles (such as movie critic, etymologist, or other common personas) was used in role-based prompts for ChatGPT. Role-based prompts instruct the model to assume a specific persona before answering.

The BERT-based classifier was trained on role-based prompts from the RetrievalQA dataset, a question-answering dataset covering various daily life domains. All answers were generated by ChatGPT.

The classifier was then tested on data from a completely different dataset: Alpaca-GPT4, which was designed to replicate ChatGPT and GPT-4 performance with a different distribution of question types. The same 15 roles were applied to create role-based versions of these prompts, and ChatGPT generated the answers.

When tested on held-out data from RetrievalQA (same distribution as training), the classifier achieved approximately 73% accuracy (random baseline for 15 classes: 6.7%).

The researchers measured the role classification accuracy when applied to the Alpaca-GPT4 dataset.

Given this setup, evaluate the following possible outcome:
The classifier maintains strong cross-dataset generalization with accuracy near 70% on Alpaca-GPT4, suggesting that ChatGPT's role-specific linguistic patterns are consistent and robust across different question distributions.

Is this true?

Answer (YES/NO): YES